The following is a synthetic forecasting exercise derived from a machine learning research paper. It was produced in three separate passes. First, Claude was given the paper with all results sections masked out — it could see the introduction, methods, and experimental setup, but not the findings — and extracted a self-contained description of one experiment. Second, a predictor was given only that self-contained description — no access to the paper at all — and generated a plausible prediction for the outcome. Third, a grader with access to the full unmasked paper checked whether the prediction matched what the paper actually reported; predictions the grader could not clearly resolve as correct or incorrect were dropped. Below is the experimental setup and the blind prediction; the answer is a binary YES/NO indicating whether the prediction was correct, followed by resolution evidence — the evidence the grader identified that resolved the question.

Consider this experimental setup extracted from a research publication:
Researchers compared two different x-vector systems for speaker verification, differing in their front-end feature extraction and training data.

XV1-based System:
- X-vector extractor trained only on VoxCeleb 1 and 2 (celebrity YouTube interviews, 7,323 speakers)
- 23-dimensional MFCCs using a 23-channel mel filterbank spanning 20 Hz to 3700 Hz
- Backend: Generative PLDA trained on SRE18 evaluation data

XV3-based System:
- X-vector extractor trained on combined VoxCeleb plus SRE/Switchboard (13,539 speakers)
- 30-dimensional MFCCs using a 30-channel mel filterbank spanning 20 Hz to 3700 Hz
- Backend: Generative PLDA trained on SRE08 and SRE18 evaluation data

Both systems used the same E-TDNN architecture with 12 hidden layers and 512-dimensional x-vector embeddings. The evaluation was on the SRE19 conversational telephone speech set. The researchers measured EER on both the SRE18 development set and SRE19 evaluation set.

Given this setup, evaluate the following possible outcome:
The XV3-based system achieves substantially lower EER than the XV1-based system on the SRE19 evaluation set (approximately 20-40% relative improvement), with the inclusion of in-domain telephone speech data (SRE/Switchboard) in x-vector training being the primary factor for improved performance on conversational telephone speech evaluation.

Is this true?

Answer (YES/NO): YES